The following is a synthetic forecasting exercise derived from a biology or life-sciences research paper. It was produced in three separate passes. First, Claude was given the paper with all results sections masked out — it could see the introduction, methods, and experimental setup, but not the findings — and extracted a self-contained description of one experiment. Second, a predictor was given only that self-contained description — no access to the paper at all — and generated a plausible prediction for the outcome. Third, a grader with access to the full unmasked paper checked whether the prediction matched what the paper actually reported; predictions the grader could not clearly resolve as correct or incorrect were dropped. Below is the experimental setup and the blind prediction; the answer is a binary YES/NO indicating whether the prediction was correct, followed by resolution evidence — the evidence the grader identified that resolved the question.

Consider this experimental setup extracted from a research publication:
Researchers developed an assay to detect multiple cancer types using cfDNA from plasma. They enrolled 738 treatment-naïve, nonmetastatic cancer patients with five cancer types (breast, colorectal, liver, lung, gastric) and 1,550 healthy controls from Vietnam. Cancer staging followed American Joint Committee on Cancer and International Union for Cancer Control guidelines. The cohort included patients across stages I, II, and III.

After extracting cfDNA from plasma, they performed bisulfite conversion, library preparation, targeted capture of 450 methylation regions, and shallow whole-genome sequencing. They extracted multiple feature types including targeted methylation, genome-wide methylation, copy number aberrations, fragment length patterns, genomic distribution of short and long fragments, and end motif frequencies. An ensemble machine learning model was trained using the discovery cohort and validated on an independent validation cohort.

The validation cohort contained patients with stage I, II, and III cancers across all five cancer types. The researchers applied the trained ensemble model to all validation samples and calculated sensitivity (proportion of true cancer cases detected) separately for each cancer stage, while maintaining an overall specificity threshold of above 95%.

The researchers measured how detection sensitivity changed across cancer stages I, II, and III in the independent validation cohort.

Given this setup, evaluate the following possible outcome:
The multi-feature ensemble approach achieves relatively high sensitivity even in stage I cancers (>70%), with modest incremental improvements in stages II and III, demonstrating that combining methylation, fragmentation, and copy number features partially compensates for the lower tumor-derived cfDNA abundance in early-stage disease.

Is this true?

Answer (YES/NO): NO